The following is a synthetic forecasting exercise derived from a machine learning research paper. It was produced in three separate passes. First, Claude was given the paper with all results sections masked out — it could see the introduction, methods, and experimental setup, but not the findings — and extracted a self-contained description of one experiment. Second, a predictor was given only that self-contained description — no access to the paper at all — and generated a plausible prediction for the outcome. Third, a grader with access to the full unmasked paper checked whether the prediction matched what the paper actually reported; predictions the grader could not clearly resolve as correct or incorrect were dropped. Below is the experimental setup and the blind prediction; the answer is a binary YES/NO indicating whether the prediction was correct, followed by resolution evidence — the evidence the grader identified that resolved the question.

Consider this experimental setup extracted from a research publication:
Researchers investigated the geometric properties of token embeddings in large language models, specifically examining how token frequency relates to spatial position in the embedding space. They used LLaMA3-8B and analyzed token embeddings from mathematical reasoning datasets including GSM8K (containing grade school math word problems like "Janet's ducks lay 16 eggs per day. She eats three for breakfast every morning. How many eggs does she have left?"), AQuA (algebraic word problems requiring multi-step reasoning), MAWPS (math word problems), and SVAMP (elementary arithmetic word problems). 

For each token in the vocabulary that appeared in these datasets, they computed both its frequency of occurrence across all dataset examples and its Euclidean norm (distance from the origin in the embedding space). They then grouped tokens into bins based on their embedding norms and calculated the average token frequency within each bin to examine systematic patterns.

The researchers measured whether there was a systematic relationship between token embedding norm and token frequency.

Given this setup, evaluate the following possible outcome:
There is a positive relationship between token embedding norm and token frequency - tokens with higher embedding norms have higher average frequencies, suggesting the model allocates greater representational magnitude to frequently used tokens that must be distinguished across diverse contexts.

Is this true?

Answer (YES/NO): NO